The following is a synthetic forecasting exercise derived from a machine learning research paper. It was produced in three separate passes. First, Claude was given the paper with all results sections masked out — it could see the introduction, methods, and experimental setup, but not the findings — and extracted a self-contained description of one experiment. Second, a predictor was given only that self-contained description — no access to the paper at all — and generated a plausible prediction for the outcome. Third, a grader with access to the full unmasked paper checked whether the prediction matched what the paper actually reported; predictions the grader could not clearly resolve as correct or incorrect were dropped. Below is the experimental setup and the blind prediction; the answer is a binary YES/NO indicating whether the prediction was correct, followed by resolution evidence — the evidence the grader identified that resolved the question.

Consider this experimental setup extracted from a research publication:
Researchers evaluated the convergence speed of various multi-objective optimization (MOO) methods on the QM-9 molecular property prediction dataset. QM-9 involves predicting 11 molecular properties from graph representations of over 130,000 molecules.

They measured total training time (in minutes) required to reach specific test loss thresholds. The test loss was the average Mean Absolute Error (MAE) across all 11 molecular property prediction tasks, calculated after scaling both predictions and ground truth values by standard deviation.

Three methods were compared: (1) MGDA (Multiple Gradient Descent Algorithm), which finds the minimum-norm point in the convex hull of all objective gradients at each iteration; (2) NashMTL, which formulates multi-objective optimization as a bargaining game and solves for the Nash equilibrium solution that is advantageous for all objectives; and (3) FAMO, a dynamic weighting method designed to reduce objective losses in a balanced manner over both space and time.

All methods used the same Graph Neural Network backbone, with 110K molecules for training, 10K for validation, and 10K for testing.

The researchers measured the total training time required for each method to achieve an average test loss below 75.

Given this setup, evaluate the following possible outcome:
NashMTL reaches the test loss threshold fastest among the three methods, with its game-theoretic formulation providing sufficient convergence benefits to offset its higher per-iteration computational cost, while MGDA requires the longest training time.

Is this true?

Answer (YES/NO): NO